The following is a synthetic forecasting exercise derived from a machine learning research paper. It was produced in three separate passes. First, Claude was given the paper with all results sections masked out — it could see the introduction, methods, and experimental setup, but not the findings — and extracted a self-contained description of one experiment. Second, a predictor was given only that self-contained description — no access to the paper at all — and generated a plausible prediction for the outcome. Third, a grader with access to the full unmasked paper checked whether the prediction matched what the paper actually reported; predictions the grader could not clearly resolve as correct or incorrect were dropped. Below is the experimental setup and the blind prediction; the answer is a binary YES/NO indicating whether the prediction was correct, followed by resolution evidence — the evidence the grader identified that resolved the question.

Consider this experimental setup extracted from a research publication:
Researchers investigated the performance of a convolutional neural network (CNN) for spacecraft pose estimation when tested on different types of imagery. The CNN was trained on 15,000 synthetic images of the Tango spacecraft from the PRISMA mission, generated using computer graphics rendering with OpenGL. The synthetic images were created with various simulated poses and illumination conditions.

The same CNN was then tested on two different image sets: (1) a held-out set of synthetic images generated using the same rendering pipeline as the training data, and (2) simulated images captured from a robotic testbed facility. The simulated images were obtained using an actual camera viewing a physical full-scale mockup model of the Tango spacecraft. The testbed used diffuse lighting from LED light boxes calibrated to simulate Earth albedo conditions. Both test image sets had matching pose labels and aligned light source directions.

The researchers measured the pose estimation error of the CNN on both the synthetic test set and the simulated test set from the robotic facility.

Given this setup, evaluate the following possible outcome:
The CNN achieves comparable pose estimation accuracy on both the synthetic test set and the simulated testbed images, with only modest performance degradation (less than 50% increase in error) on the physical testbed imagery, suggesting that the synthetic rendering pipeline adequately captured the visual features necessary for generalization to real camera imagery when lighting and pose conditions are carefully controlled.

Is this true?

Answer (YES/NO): NO